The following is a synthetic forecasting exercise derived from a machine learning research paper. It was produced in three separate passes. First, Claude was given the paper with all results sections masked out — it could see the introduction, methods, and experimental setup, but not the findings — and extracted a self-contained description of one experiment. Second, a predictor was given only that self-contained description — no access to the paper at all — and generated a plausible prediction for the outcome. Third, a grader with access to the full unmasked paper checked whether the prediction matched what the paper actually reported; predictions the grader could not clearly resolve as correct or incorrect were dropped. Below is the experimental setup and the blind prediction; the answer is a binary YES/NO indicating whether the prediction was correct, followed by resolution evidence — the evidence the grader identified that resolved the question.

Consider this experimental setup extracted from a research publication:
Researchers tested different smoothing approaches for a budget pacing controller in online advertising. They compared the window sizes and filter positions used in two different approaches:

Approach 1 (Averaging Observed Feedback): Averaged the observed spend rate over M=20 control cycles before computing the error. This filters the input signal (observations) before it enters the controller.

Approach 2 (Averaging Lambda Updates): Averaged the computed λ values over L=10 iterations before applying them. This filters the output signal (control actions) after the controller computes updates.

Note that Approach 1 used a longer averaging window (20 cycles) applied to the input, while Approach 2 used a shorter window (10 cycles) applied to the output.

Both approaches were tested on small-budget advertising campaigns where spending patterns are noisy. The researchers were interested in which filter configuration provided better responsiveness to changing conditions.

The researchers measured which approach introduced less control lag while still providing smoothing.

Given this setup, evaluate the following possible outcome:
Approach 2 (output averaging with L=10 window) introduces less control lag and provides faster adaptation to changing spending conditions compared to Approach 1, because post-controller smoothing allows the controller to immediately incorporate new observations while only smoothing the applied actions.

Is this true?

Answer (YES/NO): YES